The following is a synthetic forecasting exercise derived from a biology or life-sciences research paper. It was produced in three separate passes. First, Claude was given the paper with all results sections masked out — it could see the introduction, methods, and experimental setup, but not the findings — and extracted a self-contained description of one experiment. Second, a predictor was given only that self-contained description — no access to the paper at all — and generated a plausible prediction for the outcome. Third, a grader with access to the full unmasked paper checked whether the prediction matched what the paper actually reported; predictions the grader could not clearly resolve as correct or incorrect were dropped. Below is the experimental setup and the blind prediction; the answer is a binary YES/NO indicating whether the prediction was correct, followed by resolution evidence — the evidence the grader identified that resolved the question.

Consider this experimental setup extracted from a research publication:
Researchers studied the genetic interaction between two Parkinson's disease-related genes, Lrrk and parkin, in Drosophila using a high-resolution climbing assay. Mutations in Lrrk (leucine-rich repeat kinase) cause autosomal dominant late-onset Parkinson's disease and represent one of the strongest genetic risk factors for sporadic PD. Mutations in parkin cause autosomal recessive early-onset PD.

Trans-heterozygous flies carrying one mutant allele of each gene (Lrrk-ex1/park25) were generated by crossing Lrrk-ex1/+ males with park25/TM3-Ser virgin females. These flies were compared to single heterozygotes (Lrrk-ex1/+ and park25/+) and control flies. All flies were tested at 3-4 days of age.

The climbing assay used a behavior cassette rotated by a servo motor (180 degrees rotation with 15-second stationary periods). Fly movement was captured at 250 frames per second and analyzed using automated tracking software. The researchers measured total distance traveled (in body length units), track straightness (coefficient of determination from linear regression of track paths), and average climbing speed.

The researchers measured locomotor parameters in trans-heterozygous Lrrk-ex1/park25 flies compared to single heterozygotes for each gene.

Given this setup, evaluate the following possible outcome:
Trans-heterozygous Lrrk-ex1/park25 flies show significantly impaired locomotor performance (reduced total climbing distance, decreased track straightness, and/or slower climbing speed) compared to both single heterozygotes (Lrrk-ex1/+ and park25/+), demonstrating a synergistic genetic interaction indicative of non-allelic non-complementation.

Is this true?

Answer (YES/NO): NO